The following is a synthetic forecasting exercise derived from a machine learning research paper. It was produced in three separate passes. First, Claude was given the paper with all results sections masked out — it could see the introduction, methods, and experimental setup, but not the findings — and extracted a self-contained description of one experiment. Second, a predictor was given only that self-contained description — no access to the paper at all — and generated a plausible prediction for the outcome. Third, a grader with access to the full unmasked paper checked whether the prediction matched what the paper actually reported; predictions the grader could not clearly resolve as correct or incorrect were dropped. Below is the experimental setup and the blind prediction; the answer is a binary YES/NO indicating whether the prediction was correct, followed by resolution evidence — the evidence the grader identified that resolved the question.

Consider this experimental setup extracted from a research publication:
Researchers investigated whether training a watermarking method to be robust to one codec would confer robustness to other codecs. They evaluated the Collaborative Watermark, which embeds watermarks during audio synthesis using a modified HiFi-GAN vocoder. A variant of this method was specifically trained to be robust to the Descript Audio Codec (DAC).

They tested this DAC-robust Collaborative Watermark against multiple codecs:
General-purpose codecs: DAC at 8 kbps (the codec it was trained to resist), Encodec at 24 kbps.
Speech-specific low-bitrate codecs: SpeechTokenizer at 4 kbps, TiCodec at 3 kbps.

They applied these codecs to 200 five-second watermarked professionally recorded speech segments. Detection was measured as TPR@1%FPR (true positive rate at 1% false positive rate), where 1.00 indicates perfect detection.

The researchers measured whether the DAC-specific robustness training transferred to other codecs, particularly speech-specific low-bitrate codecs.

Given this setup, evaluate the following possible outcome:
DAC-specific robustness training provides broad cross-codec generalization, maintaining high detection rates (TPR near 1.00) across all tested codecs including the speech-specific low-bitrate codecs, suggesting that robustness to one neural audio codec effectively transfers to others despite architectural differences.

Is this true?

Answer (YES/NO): NO